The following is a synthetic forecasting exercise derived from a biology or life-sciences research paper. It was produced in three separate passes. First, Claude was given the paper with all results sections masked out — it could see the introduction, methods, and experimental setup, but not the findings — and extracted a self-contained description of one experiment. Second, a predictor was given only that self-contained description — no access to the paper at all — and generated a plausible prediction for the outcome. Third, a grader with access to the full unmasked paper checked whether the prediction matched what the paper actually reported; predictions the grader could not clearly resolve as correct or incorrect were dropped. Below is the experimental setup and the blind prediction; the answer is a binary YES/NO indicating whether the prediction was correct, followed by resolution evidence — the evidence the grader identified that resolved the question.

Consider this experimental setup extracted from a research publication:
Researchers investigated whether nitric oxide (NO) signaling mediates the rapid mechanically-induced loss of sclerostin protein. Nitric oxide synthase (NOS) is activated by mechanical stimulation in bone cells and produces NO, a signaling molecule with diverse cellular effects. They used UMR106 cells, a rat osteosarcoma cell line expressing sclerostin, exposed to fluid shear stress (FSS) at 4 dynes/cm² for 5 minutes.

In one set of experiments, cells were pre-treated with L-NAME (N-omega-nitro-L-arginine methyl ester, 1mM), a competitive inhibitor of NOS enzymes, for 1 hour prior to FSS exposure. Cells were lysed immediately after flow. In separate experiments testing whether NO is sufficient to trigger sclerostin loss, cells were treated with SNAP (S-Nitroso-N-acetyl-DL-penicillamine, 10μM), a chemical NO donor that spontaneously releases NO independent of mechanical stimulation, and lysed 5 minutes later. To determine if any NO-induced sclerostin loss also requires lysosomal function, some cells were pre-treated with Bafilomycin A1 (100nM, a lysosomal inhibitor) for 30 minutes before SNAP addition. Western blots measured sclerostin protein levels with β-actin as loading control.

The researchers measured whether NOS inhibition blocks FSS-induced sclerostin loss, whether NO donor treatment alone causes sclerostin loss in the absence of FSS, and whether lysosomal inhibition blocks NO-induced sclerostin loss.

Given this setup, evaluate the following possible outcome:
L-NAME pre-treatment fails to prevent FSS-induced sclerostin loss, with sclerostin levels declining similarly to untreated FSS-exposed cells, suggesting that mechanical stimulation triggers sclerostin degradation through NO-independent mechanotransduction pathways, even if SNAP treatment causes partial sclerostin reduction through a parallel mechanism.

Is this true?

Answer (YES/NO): NO